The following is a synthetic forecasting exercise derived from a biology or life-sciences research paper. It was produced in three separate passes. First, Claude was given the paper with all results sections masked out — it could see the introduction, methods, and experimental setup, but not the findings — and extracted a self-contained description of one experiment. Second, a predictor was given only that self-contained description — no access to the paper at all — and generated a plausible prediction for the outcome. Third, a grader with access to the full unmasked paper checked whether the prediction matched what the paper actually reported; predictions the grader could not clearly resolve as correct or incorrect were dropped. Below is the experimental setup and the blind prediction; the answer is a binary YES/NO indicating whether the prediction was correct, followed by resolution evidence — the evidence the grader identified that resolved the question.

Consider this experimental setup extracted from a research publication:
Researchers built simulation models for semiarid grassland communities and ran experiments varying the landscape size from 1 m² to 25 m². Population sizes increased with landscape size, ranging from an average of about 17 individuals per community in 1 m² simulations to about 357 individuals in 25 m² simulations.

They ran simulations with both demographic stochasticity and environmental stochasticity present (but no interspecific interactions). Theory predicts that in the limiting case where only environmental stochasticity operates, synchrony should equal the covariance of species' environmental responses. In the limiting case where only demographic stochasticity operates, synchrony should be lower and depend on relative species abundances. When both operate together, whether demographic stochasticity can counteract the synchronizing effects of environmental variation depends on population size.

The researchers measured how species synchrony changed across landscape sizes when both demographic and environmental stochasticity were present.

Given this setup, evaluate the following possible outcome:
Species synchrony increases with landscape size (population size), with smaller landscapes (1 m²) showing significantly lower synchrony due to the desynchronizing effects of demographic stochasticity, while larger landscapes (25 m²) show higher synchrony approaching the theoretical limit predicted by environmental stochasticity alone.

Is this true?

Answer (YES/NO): YES